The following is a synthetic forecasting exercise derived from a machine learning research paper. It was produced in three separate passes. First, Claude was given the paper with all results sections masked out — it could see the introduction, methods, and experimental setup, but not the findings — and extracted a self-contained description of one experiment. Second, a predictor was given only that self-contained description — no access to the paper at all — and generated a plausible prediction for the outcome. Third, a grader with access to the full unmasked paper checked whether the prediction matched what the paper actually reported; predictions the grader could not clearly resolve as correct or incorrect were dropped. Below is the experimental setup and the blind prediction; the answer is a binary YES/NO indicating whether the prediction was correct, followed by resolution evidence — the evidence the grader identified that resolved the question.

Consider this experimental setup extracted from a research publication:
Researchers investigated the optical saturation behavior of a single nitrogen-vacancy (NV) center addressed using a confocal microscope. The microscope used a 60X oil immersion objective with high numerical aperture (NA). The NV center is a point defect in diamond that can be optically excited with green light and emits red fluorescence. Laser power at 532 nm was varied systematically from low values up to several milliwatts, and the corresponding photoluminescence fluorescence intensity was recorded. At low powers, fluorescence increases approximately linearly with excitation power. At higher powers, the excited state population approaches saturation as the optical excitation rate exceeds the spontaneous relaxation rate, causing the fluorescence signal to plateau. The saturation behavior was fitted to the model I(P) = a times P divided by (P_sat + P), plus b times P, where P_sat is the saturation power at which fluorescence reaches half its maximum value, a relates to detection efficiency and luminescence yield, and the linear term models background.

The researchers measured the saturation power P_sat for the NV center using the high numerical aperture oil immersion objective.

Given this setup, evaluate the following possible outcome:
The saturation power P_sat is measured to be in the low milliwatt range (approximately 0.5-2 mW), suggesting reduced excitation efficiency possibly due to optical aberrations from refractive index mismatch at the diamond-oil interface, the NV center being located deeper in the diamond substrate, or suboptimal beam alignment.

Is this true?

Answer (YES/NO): NO